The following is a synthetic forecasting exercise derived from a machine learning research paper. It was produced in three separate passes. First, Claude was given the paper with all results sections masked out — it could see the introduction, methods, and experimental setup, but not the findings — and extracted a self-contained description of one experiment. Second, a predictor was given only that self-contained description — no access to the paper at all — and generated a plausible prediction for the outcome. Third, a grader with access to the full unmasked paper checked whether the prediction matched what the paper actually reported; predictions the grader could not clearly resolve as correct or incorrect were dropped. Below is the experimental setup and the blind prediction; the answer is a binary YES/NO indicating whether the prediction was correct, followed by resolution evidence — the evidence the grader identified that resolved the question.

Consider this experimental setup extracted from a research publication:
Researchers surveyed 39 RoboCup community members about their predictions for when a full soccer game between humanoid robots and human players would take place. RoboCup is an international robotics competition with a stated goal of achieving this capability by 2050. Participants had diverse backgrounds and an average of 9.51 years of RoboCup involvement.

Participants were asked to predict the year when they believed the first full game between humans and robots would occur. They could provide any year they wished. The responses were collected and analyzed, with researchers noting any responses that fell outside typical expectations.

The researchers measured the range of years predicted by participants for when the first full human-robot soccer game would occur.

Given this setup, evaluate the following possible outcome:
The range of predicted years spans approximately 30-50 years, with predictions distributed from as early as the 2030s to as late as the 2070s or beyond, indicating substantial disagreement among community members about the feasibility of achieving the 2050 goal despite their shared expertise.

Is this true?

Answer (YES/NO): NO